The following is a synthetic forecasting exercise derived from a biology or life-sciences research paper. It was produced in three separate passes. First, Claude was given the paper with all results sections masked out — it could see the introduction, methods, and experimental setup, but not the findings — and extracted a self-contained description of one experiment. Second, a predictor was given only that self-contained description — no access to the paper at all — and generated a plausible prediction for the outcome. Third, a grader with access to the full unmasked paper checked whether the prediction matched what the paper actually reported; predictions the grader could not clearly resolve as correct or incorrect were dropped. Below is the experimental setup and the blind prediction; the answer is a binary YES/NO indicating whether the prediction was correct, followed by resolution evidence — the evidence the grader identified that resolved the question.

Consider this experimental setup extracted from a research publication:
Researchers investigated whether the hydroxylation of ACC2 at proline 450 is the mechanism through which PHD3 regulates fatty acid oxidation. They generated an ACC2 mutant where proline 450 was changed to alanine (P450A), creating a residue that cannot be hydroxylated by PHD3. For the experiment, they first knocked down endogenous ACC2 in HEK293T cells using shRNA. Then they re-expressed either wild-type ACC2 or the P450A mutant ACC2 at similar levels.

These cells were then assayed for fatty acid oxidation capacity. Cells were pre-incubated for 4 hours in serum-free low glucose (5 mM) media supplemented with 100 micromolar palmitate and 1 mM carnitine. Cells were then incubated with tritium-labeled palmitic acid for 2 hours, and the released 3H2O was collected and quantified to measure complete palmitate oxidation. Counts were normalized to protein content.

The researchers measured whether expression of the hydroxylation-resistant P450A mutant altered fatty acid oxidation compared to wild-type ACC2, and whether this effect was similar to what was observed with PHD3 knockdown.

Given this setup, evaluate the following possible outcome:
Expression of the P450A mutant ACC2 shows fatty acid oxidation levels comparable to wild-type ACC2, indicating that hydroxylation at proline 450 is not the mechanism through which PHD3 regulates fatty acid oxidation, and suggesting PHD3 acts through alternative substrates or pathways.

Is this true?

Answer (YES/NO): NO